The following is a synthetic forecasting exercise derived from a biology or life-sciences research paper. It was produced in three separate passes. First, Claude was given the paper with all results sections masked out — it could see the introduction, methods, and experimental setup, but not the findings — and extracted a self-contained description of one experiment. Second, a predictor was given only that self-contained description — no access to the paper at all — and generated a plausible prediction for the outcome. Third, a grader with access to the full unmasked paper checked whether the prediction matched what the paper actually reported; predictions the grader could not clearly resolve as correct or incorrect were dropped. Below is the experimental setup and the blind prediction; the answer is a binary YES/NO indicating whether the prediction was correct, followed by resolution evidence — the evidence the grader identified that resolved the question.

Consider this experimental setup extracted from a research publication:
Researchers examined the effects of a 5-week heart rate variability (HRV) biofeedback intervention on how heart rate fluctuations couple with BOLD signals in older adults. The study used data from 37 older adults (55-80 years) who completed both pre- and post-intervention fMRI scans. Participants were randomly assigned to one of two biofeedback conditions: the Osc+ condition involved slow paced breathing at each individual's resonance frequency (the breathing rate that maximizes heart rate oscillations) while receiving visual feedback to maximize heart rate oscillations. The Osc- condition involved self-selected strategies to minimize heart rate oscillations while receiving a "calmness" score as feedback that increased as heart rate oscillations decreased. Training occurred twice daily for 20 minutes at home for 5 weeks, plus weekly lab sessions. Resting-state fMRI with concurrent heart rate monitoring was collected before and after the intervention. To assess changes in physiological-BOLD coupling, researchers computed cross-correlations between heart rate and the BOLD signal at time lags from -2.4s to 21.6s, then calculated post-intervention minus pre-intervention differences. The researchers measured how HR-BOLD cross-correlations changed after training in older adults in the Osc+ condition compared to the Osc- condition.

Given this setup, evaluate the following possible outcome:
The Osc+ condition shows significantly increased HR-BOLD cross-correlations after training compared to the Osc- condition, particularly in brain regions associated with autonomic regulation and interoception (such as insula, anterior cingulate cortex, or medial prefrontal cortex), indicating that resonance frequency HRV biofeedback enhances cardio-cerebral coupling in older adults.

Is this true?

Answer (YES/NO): NO